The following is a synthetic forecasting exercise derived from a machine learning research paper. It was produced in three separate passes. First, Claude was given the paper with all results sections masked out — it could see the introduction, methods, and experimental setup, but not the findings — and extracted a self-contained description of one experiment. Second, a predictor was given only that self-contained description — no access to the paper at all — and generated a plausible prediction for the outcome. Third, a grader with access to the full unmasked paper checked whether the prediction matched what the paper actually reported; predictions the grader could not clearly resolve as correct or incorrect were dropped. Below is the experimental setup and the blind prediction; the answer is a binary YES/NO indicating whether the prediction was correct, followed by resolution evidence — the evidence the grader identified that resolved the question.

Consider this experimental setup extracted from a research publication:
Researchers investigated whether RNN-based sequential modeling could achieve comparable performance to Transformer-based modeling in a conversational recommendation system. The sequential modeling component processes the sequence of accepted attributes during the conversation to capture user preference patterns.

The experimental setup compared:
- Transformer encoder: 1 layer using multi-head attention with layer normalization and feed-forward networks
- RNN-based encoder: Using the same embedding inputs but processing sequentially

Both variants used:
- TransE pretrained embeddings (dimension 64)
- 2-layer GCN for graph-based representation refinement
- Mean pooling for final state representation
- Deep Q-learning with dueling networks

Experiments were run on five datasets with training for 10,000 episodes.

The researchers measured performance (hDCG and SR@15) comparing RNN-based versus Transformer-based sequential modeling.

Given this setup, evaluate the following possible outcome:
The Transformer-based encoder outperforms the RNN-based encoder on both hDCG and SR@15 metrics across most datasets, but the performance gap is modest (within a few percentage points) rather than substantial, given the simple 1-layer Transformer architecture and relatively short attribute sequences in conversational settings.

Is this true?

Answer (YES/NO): YES